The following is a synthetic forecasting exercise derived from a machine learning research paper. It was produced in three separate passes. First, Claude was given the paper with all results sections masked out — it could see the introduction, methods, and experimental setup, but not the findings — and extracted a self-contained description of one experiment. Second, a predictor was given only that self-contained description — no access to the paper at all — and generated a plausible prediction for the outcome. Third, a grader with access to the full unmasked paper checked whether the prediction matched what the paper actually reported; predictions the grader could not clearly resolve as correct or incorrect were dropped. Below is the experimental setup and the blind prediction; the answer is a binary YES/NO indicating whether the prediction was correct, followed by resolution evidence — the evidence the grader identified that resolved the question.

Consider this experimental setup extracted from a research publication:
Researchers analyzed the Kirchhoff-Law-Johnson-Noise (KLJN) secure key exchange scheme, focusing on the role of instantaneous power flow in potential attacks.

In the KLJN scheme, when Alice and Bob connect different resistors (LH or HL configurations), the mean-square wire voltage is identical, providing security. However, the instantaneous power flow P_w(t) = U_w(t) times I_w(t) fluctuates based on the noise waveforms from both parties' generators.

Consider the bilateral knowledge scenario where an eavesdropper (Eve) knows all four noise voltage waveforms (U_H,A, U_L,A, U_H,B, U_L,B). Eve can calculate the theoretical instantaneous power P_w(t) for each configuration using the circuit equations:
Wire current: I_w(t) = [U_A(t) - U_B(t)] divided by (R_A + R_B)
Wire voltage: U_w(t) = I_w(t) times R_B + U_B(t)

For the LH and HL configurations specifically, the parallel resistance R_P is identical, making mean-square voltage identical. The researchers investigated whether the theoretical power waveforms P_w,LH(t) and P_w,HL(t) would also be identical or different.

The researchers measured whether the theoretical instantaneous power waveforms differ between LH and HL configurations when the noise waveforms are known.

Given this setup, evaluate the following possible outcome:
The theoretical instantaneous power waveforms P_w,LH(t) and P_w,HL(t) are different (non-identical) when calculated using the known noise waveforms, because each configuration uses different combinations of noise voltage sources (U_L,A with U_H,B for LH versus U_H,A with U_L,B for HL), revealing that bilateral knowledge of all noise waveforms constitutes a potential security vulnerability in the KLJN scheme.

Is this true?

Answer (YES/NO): YES